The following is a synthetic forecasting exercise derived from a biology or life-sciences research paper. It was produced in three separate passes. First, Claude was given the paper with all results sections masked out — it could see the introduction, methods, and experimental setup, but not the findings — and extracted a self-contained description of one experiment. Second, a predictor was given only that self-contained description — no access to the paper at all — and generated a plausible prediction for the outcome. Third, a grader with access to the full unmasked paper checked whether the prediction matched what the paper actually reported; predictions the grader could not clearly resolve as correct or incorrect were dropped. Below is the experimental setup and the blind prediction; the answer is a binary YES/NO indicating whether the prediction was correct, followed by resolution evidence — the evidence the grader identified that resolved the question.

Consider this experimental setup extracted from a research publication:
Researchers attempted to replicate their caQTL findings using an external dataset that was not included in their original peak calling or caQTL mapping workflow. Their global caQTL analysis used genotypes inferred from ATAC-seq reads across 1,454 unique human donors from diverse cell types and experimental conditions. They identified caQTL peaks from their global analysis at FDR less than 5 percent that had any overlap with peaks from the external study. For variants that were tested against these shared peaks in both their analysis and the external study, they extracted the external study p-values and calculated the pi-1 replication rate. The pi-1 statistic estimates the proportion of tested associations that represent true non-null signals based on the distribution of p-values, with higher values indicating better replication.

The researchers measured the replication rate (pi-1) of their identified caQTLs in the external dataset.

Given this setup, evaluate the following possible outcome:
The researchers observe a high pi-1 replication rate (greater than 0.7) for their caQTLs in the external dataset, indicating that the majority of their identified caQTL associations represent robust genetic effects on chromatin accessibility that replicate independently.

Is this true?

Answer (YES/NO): NO